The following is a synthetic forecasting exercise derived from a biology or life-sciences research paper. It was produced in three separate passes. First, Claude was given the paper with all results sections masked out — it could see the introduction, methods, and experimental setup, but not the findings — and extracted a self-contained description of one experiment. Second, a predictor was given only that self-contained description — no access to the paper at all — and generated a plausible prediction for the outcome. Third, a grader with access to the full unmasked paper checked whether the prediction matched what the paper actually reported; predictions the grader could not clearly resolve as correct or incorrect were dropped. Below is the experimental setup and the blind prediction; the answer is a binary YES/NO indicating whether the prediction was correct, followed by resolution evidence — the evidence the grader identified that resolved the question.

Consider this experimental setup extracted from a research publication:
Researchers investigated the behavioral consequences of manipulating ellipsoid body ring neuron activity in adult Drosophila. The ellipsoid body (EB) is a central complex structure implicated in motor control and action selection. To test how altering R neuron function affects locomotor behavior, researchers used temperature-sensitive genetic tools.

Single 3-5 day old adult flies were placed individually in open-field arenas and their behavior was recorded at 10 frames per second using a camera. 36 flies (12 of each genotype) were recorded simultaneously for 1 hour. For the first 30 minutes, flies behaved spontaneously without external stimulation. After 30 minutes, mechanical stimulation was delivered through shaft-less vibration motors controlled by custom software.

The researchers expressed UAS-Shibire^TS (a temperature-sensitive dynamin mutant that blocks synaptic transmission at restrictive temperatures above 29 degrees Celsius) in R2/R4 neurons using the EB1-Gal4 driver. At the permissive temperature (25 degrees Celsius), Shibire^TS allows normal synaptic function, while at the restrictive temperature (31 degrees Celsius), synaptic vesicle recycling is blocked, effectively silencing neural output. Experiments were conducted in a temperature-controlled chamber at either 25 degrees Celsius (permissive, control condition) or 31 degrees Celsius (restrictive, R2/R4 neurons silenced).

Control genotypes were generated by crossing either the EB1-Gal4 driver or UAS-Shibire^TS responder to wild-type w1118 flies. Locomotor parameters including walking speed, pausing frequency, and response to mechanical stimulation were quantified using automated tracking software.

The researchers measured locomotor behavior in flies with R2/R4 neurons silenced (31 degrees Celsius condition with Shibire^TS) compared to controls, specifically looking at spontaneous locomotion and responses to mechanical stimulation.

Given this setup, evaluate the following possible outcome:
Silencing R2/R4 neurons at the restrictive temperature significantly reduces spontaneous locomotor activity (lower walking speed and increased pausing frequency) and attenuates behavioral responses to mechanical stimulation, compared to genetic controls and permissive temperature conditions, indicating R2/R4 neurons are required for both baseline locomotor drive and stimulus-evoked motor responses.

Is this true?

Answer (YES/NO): NO